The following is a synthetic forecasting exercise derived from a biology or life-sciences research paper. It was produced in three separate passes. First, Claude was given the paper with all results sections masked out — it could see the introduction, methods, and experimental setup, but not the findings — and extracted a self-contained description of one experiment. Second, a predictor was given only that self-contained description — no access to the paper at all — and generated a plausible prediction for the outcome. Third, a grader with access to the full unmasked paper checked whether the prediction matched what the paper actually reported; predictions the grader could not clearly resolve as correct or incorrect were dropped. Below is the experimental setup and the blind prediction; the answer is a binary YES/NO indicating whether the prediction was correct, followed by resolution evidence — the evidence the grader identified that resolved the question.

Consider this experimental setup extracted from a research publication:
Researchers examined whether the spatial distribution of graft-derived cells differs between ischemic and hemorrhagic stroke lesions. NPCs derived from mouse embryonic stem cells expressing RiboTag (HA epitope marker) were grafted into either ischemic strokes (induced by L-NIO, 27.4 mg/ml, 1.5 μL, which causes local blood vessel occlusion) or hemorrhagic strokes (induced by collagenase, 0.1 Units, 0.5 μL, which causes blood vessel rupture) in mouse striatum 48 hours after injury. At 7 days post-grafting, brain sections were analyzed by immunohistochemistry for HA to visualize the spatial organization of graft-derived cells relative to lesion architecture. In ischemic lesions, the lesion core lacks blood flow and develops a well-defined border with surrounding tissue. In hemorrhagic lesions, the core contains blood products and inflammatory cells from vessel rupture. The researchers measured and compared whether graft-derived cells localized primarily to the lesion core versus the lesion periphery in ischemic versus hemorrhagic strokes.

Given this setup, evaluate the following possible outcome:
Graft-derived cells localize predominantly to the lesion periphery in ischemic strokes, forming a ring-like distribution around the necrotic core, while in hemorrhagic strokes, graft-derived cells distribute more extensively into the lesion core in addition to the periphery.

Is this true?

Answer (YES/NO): NO